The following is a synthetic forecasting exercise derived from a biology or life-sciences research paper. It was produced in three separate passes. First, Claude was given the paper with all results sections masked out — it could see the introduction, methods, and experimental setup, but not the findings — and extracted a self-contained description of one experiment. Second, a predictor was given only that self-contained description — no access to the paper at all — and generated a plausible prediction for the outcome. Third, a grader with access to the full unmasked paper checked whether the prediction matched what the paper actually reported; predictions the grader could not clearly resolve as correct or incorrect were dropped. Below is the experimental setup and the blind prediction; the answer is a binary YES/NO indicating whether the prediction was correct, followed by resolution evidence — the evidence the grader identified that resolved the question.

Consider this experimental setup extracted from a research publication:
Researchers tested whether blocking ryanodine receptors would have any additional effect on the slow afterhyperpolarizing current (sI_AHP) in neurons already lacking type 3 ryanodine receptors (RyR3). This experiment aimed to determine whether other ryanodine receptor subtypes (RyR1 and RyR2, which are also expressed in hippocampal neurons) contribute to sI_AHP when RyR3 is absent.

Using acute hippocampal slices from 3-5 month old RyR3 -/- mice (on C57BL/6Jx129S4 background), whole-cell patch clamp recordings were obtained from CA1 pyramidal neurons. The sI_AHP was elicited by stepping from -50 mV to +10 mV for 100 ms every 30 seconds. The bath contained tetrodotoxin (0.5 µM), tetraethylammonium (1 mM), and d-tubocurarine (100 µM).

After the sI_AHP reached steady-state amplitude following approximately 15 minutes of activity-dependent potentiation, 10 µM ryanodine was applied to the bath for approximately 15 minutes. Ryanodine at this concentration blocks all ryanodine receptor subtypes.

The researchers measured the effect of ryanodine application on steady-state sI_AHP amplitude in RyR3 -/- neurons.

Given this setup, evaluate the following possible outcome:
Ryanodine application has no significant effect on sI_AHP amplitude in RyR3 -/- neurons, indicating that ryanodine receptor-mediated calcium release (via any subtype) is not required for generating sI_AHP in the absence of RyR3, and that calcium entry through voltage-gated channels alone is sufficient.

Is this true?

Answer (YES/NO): NO